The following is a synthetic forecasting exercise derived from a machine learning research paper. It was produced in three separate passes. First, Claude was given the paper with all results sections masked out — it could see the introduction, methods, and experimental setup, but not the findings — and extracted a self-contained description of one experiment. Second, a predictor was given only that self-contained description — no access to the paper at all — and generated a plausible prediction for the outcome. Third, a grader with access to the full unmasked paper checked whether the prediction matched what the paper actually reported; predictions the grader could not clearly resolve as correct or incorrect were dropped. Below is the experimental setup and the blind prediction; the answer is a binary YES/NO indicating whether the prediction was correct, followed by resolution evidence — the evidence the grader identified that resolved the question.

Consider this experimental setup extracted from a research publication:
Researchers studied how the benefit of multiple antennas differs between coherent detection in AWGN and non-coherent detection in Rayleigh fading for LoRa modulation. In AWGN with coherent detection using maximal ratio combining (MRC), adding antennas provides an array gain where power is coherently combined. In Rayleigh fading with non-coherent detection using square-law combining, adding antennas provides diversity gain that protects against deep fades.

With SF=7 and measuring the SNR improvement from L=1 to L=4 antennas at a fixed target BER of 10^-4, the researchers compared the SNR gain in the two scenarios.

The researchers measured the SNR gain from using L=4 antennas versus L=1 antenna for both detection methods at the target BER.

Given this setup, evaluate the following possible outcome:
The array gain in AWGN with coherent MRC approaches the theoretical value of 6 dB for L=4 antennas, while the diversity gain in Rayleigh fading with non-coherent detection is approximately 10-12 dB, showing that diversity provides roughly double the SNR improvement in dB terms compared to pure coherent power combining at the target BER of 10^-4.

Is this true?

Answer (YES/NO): NO